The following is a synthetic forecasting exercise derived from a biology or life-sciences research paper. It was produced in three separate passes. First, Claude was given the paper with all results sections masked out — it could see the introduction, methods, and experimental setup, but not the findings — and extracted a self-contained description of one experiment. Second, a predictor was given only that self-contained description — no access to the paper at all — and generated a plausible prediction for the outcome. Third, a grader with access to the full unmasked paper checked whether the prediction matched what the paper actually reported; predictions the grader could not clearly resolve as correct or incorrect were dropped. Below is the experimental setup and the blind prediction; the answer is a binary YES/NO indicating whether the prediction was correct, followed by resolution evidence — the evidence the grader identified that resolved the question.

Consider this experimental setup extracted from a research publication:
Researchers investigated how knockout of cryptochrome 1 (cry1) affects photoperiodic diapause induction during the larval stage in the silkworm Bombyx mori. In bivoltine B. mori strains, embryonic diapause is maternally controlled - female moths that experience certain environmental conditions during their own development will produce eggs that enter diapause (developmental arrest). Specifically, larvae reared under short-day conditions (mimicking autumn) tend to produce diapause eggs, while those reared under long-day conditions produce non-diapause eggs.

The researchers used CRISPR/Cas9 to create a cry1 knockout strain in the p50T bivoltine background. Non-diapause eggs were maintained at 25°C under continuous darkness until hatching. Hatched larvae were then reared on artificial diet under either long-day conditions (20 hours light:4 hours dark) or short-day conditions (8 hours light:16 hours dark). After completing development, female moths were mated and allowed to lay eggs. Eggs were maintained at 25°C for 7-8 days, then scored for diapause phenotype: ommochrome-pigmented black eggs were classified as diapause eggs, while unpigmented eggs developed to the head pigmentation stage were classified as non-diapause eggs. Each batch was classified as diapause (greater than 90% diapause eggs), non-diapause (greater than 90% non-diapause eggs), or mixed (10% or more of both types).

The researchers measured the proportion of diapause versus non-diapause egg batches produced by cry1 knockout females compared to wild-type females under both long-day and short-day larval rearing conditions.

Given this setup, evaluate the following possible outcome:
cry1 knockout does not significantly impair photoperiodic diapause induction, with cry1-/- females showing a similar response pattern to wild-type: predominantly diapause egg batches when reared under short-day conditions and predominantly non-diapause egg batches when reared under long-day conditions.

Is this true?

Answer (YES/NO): NO